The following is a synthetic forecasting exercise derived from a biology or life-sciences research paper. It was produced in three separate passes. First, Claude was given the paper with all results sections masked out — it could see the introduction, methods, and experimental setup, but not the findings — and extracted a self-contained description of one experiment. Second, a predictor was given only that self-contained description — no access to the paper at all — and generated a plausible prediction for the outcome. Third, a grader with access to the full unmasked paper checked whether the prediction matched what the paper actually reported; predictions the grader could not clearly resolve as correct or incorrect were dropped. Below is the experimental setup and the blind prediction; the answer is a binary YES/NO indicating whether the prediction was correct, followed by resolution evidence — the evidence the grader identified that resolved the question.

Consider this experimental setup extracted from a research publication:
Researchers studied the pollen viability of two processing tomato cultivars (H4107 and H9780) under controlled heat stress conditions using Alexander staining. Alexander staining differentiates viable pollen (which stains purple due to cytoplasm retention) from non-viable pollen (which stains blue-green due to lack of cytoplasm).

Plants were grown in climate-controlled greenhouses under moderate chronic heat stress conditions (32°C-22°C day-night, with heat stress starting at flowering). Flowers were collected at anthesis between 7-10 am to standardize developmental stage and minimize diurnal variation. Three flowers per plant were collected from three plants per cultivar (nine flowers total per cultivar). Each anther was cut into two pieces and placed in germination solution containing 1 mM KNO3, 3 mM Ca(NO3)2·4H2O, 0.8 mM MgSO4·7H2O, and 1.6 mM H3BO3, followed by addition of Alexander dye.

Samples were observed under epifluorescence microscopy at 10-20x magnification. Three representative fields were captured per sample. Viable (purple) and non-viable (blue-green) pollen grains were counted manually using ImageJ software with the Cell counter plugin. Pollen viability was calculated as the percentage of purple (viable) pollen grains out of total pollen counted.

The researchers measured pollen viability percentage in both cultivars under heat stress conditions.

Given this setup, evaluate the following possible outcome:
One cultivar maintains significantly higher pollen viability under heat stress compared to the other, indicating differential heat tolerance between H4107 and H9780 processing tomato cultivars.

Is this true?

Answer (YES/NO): NO